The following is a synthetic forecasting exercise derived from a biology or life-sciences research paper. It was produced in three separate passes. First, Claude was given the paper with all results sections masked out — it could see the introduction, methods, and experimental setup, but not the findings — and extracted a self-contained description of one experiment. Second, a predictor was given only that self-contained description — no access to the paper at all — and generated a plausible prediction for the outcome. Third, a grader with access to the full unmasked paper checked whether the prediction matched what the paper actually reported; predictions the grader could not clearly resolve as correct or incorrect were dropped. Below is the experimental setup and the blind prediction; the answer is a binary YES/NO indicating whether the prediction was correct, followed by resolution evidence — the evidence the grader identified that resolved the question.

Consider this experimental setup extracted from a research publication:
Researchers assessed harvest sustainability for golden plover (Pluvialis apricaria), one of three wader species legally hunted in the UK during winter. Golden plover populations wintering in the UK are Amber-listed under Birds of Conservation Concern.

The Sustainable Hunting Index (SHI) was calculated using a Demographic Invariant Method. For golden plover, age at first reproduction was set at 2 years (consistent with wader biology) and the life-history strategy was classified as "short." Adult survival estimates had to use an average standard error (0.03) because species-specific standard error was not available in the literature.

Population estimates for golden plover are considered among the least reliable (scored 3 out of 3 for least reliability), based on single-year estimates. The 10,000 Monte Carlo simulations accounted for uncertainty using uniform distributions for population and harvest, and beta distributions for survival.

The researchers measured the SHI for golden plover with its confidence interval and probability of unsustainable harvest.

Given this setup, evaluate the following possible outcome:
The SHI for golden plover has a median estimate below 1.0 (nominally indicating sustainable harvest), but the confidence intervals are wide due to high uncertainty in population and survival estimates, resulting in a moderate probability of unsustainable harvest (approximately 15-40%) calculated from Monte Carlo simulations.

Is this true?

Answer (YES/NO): NO